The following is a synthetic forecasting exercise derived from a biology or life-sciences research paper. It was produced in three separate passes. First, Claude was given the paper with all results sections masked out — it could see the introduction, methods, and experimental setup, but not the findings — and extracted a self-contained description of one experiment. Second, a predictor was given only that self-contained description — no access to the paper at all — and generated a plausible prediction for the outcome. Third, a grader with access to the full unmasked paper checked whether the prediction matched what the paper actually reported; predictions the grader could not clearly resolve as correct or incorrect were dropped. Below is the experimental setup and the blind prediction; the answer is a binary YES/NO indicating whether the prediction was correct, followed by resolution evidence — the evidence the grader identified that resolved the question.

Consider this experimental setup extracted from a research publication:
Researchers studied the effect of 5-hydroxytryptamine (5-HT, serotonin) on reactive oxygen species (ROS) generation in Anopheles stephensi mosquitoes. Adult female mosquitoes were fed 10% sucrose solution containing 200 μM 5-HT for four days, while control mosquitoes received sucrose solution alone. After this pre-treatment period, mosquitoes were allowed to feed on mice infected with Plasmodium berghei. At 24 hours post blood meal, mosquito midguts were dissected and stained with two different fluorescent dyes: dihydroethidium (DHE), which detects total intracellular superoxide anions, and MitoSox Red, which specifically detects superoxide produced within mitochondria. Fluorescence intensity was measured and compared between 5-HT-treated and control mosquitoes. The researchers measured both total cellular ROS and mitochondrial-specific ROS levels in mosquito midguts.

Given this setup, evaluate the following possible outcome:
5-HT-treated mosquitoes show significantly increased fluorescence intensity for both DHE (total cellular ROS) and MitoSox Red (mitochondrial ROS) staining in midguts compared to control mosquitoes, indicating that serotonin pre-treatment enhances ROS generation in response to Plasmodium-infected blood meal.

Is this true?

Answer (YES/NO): YES